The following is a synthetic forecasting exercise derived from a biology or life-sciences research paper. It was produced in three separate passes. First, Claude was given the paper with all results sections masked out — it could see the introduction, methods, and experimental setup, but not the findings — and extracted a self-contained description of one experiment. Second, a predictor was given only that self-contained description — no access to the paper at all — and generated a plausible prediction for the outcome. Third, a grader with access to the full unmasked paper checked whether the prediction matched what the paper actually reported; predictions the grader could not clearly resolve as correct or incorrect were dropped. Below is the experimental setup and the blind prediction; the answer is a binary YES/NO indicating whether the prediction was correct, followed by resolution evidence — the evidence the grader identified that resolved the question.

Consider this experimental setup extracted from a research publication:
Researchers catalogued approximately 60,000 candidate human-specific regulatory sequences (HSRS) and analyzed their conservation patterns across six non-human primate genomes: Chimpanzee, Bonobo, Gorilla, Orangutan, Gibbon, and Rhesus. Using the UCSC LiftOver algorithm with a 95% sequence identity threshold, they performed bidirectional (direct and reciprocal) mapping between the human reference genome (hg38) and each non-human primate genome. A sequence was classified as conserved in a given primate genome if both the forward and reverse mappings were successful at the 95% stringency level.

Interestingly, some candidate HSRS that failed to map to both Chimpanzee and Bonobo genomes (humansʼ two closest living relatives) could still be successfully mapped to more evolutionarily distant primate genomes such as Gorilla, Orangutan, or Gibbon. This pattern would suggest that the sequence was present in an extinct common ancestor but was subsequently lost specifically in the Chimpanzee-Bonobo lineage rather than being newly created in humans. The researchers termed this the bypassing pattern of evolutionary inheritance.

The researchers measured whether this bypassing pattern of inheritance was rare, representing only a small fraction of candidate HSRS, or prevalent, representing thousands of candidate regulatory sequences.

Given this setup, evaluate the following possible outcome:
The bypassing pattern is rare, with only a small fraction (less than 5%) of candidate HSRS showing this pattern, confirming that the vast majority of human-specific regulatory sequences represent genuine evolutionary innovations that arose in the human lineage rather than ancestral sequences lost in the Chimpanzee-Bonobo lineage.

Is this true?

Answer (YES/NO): NO